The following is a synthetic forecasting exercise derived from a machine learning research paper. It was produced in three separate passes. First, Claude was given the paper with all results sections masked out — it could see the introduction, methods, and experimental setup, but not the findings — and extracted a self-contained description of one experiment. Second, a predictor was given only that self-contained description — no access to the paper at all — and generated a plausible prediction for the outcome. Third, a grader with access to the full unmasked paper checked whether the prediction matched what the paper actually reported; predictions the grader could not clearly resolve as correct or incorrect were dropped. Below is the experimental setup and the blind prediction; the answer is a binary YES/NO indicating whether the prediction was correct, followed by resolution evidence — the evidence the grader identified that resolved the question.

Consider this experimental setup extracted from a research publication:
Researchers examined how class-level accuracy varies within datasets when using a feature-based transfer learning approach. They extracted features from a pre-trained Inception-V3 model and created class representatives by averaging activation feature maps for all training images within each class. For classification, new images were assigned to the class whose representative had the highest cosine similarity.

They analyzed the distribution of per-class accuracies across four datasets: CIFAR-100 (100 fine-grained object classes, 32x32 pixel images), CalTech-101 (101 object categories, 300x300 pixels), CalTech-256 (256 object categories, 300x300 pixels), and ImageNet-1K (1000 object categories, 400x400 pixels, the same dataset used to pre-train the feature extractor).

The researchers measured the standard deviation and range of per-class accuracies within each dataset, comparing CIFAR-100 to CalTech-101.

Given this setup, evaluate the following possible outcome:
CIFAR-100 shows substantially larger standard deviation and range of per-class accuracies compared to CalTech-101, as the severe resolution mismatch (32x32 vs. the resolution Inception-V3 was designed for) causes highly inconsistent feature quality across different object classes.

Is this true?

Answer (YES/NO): YES